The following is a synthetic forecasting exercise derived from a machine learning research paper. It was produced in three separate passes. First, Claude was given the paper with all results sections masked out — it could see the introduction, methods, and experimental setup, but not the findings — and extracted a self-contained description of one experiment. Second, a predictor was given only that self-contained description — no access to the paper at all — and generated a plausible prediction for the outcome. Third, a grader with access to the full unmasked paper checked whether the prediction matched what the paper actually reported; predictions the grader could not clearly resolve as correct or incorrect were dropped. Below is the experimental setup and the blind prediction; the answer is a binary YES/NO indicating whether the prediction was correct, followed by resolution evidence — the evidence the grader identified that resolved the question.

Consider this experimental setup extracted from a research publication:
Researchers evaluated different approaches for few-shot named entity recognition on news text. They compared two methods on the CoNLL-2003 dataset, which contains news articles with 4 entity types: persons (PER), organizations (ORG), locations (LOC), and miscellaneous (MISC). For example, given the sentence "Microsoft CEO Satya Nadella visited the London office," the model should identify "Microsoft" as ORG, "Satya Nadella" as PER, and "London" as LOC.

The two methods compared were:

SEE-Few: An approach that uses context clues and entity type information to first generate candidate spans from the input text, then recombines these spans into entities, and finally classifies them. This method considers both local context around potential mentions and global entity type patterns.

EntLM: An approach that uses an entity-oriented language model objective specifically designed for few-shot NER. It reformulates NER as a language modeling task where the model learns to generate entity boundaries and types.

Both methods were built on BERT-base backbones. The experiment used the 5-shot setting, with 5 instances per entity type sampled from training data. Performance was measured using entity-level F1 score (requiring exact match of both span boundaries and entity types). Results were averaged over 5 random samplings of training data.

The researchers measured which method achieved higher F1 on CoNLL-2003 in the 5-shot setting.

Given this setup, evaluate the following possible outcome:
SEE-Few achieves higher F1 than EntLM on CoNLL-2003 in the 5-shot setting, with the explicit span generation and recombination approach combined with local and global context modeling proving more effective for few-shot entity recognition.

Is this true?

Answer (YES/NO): YES